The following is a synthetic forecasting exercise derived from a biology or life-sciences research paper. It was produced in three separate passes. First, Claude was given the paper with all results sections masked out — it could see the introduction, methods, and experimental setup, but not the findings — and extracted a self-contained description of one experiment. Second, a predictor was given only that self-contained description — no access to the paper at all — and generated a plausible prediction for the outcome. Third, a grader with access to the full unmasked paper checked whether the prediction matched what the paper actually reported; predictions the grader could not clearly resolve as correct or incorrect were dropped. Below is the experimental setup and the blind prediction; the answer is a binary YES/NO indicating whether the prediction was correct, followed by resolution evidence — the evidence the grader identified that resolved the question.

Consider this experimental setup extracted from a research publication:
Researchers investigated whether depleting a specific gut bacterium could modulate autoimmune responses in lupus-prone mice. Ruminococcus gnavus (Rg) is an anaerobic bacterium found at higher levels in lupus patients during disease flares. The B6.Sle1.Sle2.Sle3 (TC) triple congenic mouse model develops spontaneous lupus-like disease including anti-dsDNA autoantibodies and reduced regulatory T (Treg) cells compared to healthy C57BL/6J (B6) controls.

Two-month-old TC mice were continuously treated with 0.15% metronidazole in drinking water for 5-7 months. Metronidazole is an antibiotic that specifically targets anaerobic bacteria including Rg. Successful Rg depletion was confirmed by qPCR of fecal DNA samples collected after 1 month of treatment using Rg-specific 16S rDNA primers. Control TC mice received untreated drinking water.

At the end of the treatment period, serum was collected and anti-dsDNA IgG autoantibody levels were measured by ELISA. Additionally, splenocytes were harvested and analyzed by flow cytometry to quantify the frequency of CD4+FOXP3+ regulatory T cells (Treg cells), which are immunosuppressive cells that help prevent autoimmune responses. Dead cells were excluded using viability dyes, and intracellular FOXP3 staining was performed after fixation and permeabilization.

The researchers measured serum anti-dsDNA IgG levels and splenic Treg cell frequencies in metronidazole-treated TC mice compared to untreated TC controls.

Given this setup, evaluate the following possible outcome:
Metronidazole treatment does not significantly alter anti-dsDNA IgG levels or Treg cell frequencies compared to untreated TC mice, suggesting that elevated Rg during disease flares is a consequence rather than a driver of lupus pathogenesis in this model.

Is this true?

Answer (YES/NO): NO